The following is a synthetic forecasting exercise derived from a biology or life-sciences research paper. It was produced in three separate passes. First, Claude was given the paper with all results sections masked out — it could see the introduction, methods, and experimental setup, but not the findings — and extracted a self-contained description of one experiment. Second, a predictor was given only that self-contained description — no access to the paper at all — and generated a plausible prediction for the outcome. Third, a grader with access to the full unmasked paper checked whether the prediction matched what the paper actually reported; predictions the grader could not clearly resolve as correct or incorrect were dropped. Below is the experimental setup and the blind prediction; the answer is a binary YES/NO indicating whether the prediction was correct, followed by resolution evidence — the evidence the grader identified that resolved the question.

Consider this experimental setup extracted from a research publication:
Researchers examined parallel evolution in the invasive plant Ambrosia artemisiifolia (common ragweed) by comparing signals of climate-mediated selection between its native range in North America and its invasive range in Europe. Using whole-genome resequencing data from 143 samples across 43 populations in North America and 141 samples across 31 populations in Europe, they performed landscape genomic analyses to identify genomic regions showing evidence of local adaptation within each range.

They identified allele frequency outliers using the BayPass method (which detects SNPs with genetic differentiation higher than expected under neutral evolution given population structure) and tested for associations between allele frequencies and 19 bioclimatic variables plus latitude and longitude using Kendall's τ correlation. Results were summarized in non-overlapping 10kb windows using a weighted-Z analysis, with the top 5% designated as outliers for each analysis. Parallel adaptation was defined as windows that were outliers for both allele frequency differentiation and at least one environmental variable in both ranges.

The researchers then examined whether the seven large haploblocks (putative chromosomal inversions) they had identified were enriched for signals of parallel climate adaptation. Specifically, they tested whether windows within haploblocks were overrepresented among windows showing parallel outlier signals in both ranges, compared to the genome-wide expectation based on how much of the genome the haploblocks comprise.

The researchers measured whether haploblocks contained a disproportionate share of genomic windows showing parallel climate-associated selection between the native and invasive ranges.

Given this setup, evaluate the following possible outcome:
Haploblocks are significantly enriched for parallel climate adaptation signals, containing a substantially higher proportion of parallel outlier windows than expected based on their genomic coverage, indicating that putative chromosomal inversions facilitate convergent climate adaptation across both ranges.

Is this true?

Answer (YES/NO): YES